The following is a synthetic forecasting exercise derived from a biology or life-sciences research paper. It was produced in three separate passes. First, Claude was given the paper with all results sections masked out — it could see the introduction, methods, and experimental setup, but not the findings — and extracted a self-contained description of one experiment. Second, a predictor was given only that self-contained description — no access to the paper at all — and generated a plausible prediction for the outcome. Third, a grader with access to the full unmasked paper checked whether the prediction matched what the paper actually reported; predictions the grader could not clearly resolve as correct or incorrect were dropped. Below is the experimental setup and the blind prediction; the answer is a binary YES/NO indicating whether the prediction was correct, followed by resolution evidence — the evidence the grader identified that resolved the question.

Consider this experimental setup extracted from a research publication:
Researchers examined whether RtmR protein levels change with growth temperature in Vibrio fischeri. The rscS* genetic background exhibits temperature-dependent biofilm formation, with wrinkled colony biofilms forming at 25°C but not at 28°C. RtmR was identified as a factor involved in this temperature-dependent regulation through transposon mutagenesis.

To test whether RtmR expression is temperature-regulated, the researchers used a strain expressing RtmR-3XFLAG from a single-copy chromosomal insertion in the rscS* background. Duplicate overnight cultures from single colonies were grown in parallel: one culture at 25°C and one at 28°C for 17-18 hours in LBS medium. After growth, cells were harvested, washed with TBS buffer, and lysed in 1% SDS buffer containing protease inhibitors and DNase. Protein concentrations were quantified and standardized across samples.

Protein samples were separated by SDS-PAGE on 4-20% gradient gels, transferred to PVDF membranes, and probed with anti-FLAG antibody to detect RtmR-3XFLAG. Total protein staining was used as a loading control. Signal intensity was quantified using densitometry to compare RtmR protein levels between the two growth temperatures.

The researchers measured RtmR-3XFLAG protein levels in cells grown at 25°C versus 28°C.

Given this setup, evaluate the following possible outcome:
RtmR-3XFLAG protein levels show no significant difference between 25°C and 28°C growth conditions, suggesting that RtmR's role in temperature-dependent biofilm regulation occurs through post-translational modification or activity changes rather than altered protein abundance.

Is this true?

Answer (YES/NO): YES